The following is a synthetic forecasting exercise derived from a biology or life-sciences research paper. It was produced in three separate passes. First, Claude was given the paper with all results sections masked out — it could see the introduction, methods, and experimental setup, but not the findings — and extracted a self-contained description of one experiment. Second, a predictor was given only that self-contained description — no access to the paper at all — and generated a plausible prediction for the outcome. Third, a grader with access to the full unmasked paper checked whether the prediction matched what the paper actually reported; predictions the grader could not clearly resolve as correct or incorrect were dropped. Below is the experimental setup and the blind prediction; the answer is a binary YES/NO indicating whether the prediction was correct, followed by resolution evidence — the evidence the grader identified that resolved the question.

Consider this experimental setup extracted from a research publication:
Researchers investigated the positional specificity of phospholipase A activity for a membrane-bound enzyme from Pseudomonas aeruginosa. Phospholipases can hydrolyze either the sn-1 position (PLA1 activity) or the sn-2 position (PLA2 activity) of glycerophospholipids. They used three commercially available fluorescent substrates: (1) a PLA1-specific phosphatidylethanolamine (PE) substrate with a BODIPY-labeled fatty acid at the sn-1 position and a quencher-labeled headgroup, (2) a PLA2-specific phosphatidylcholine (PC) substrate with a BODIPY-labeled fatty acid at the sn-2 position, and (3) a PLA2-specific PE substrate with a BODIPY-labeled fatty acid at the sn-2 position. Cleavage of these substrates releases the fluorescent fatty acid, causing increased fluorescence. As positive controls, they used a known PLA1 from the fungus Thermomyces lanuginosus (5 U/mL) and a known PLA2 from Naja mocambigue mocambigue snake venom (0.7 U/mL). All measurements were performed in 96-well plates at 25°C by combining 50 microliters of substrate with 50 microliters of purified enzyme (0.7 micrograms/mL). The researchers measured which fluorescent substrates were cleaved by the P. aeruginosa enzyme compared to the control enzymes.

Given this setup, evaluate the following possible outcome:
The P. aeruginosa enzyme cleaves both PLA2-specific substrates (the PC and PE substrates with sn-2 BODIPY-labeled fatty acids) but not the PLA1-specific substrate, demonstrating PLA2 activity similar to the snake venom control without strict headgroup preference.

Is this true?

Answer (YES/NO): NO